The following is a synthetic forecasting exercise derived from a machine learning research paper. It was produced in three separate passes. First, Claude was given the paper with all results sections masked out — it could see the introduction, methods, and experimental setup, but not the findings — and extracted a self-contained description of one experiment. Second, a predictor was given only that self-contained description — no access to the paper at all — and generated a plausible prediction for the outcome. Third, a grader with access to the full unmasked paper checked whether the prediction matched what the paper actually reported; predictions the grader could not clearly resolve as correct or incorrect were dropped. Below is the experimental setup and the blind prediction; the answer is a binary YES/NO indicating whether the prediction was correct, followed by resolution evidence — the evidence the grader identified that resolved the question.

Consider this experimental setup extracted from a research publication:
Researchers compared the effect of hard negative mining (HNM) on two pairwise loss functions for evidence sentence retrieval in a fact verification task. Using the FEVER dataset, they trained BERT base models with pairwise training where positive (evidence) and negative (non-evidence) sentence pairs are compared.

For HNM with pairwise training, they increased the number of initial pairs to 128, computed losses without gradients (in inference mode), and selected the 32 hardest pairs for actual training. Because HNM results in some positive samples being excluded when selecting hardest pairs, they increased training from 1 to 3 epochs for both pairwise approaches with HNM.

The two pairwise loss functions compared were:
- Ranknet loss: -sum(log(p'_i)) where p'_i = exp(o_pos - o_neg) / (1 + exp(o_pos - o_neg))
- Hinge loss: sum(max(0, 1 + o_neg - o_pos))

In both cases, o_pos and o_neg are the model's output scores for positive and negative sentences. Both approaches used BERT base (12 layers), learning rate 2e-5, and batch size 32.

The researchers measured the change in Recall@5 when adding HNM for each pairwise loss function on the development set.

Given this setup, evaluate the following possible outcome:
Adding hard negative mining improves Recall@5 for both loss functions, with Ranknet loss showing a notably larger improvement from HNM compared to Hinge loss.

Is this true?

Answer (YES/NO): NO